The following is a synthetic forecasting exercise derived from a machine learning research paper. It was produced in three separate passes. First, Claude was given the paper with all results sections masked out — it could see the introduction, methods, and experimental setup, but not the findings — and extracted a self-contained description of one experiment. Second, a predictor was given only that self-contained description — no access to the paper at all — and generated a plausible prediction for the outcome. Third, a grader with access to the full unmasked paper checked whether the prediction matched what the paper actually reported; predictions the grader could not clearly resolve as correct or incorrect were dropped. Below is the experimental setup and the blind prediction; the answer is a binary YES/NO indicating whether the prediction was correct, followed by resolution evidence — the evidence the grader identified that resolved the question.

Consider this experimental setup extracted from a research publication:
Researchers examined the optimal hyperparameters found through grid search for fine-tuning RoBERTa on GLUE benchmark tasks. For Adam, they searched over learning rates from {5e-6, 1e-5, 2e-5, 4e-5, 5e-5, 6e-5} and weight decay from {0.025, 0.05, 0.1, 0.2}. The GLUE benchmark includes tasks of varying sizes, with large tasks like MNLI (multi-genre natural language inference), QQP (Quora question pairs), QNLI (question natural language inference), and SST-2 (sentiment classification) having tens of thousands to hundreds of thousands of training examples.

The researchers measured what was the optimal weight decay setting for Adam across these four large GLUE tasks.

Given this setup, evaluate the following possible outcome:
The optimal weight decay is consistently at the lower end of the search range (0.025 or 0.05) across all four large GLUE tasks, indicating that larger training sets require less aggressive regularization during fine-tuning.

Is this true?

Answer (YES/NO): NO